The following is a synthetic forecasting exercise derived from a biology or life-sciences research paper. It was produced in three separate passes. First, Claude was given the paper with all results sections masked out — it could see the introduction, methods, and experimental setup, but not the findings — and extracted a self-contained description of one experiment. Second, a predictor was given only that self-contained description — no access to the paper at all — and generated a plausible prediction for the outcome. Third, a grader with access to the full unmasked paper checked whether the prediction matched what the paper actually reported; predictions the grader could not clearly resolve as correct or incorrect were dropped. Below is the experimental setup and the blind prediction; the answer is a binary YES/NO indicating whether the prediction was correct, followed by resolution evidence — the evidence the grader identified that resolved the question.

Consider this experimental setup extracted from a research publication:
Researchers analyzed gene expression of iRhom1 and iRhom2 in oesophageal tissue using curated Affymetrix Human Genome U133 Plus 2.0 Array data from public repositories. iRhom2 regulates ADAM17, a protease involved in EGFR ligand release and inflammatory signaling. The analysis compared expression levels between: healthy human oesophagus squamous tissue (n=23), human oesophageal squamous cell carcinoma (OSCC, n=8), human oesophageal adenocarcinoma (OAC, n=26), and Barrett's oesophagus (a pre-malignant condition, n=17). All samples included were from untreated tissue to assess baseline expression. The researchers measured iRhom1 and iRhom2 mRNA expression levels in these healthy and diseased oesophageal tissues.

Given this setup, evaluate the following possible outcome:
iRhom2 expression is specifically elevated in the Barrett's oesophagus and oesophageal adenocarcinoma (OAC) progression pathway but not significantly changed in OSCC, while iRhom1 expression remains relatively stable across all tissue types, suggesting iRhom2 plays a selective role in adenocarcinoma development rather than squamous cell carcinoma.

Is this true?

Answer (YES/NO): NO